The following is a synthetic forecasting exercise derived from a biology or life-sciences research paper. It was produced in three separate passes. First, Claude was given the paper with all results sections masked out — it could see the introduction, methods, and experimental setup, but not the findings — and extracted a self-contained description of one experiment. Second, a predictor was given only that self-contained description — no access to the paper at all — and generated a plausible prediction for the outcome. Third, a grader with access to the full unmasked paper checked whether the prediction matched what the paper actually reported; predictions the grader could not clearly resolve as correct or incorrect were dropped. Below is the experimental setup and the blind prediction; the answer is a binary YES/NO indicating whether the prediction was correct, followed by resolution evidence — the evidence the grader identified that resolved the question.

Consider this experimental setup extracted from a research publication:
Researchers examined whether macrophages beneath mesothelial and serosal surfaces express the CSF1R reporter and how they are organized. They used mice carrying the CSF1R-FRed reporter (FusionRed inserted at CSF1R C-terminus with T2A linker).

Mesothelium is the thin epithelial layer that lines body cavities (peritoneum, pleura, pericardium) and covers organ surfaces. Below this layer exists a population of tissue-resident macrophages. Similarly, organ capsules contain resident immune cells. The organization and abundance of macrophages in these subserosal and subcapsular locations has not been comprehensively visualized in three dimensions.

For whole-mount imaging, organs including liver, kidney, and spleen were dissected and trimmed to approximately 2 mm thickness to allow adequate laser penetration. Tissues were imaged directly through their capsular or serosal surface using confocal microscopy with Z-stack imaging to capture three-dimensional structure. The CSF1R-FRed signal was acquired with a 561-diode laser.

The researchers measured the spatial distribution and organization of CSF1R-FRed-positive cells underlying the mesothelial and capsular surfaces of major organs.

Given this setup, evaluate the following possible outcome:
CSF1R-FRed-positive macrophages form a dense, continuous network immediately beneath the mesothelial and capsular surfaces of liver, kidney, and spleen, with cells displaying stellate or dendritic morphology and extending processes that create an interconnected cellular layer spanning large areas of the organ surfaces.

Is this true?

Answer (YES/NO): YES